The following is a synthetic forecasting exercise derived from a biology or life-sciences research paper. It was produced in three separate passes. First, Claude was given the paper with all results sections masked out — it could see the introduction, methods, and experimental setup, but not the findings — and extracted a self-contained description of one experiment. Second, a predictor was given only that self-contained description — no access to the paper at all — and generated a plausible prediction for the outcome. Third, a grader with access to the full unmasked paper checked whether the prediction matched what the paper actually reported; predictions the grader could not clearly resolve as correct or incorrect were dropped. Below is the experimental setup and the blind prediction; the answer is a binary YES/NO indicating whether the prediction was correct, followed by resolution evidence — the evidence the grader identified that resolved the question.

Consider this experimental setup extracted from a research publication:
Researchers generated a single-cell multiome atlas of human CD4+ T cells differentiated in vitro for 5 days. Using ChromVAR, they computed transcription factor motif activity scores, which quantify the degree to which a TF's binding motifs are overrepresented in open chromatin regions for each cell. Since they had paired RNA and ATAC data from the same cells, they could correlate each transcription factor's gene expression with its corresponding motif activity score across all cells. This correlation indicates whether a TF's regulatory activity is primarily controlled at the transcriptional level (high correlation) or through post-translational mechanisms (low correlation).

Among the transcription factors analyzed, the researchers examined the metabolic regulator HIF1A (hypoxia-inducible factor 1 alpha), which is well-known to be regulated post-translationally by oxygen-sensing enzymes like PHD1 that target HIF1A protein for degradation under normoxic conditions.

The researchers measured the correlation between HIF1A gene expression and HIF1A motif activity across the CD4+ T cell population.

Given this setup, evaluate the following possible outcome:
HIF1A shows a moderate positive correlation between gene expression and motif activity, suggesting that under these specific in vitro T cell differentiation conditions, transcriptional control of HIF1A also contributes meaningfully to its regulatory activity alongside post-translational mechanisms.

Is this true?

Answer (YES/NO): YES